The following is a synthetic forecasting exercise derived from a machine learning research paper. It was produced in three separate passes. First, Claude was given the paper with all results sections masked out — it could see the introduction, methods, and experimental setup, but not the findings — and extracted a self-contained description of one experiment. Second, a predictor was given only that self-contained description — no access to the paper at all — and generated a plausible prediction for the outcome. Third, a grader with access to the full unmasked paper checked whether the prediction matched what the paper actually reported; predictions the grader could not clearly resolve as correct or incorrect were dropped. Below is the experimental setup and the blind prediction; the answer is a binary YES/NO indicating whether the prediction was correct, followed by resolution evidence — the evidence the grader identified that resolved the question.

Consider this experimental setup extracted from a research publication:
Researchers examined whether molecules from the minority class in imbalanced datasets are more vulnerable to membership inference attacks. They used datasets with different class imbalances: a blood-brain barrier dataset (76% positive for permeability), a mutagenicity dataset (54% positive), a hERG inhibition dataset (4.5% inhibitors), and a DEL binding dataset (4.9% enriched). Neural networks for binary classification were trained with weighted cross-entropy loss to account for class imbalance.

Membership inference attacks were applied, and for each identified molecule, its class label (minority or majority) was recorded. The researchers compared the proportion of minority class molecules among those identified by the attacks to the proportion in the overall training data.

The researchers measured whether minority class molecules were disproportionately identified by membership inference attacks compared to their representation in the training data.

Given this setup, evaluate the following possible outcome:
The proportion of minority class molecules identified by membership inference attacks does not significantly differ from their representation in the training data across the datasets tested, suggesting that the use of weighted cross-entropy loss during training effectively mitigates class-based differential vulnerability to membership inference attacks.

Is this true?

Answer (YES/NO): NO